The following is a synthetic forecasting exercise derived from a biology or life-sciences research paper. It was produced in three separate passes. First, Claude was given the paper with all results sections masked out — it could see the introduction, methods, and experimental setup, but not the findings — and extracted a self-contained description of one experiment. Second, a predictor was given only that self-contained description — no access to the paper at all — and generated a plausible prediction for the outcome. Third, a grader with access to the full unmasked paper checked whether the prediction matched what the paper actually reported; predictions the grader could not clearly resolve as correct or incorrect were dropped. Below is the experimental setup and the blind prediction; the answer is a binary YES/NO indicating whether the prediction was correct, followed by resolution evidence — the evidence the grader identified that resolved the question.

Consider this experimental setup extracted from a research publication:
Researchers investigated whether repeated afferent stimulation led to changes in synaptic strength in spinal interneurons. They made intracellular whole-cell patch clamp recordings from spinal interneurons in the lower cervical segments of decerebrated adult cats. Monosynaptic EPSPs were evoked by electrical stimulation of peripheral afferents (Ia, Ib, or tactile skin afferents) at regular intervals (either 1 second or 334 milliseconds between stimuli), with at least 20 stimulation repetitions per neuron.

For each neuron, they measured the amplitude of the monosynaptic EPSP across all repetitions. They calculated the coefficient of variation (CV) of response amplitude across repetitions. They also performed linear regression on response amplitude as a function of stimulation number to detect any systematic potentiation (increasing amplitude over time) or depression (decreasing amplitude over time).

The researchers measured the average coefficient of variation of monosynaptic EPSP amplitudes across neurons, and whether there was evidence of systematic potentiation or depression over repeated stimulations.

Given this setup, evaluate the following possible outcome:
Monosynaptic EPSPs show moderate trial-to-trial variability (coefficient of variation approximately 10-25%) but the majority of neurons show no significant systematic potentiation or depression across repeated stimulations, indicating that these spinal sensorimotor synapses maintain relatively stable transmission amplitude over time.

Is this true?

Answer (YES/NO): YES